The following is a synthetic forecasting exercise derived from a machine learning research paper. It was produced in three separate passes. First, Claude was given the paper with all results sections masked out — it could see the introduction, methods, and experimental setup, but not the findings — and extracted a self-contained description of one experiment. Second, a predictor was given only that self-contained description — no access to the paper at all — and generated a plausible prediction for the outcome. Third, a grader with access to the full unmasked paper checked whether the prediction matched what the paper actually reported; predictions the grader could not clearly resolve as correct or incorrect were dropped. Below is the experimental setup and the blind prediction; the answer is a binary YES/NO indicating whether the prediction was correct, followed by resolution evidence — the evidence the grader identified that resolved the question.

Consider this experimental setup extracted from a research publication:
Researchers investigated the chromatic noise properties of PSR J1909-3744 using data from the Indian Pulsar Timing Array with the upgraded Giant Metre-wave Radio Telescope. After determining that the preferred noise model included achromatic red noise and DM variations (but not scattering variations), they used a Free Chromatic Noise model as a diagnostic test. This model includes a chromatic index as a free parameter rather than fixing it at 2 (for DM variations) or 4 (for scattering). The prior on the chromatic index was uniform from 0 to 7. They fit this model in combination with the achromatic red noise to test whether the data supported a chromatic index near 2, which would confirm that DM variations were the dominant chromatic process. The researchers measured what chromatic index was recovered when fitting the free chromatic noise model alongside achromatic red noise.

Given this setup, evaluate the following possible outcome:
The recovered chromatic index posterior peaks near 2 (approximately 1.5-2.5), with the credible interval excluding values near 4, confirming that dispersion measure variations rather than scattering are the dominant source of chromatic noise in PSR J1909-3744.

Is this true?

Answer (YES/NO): YES